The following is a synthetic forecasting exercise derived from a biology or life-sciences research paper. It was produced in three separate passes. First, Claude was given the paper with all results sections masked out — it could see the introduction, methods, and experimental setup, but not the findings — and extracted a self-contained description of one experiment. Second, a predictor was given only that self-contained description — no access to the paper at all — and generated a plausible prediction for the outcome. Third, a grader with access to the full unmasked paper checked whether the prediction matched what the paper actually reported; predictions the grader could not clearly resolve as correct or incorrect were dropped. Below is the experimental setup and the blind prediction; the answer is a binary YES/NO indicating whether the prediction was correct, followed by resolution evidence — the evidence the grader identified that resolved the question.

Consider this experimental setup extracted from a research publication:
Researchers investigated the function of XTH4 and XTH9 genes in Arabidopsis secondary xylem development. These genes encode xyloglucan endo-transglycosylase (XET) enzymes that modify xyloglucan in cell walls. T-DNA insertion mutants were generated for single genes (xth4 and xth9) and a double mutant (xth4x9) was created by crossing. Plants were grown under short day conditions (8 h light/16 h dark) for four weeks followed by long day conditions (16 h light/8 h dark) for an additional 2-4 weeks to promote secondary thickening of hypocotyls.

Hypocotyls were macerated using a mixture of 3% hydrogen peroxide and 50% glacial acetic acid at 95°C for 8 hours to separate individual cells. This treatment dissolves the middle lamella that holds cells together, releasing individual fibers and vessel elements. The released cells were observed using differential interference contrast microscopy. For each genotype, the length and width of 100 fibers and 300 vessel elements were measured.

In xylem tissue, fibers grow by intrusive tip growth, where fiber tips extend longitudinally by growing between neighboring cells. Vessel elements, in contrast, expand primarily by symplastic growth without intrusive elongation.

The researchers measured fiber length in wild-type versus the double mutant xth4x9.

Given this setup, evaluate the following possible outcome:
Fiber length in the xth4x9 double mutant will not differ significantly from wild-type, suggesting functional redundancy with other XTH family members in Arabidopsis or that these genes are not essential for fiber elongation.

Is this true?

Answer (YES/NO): NO